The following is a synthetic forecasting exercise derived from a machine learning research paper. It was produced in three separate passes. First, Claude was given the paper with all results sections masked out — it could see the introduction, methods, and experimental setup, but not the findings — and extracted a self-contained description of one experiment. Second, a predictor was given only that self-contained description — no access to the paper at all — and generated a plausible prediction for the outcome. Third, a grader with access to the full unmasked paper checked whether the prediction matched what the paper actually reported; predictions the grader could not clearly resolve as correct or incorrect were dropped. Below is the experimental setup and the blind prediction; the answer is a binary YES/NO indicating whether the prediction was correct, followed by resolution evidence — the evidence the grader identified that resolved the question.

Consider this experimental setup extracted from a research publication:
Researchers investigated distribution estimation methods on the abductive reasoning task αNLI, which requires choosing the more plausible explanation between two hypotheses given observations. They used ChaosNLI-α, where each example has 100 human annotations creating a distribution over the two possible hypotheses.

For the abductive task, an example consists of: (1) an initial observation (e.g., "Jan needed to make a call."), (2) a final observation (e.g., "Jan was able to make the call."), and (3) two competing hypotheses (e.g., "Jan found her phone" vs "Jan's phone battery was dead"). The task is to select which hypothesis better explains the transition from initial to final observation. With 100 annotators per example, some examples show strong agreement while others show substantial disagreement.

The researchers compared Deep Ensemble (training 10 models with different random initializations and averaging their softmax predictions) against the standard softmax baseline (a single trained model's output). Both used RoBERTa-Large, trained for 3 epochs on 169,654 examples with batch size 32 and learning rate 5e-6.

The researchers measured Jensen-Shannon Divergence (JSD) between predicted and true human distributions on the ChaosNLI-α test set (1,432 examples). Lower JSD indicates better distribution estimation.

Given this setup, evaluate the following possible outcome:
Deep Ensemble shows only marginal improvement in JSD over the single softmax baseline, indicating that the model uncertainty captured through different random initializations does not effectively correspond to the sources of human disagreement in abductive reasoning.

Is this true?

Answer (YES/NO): YES